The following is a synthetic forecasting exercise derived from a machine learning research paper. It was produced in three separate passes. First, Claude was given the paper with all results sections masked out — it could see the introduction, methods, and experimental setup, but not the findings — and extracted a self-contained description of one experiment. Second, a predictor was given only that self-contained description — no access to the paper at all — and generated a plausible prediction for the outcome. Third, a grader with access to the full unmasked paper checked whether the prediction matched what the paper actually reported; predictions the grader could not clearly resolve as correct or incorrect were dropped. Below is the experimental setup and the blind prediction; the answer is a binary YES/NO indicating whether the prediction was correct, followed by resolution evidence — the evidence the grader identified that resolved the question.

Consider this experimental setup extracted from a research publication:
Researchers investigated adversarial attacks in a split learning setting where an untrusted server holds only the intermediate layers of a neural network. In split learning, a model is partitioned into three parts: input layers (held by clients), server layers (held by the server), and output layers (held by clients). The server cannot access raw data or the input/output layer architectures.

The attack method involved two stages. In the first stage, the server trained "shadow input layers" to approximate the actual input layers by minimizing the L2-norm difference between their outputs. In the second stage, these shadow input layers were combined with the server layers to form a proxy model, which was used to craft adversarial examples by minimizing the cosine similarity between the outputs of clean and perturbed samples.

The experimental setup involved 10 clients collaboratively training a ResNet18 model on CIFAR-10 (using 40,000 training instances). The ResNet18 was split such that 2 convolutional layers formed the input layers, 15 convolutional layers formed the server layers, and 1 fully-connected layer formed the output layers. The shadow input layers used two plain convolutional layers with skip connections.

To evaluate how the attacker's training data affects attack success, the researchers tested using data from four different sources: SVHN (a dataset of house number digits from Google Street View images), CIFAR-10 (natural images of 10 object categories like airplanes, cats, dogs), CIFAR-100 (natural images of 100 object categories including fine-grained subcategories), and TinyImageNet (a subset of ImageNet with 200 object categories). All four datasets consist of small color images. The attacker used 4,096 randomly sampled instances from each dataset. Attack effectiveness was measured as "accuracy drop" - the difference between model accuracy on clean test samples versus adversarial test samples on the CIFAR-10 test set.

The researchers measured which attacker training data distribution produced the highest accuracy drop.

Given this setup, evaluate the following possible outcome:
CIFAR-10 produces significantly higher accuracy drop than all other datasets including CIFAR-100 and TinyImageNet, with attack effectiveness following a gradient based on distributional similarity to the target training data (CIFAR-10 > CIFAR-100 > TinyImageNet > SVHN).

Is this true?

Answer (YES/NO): NO